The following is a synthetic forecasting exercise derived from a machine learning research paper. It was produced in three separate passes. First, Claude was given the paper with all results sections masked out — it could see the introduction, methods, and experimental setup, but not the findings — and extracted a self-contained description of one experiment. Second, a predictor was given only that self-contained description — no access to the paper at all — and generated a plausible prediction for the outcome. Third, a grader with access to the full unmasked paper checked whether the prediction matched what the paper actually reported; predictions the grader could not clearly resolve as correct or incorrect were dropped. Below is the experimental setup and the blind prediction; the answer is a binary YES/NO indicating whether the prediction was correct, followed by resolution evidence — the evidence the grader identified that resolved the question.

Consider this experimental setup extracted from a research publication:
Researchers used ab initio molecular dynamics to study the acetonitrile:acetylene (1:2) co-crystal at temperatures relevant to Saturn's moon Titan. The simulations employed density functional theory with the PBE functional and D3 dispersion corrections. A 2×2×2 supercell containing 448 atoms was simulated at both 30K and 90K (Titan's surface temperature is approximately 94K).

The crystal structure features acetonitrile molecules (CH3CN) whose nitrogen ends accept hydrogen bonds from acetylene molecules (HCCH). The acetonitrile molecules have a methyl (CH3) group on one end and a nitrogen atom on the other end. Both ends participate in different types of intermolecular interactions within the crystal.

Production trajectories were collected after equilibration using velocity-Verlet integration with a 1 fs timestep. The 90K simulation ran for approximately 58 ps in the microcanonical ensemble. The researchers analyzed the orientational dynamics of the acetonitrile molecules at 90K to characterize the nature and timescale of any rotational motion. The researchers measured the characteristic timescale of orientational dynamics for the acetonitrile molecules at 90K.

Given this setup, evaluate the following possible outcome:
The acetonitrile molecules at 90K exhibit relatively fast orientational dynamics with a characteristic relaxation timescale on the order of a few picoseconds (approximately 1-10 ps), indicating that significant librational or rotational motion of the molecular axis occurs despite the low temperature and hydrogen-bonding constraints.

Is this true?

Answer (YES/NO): NO